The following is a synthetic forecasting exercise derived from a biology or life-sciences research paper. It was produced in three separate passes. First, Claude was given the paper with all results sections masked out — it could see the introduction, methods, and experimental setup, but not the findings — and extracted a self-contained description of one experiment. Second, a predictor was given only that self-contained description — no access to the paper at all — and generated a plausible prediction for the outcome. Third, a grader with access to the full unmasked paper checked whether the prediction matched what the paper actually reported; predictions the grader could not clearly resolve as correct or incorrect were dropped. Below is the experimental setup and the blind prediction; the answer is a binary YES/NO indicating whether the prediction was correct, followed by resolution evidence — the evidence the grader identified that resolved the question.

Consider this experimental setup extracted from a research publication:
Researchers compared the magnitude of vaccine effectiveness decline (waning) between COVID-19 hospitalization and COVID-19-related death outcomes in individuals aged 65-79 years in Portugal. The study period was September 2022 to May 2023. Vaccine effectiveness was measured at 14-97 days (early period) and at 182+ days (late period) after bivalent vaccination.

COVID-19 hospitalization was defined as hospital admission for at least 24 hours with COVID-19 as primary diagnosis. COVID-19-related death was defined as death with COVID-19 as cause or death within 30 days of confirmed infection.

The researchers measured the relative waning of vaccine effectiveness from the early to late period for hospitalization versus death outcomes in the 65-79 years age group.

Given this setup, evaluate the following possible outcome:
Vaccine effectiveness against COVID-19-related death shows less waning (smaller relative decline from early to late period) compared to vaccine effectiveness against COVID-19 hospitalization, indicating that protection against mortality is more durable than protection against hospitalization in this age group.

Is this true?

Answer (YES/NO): YES